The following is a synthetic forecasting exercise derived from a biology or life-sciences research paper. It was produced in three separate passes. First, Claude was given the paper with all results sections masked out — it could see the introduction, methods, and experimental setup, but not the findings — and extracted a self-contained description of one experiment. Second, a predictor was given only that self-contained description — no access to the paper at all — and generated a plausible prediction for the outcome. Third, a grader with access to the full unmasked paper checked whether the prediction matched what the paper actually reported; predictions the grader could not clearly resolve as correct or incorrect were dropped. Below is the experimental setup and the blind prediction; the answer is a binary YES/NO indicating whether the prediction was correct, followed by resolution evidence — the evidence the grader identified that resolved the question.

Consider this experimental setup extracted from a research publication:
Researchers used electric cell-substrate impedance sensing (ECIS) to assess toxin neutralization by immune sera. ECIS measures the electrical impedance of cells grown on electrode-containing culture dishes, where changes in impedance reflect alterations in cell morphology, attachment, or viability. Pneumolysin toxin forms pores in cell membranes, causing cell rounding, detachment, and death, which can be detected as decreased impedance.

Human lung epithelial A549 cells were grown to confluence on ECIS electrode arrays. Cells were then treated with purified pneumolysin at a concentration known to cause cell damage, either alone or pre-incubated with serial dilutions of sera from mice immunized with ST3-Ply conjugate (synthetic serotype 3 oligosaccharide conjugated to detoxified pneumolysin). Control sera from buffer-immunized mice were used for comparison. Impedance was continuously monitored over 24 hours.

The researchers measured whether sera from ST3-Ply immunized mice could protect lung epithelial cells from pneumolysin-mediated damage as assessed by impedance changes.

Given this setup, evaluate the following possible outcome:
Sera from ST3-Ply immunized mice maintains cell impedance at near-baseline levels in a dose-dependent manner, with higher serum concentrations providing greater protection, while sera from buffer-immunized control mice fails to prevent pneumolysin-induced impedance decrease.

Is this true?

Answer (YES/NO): NO